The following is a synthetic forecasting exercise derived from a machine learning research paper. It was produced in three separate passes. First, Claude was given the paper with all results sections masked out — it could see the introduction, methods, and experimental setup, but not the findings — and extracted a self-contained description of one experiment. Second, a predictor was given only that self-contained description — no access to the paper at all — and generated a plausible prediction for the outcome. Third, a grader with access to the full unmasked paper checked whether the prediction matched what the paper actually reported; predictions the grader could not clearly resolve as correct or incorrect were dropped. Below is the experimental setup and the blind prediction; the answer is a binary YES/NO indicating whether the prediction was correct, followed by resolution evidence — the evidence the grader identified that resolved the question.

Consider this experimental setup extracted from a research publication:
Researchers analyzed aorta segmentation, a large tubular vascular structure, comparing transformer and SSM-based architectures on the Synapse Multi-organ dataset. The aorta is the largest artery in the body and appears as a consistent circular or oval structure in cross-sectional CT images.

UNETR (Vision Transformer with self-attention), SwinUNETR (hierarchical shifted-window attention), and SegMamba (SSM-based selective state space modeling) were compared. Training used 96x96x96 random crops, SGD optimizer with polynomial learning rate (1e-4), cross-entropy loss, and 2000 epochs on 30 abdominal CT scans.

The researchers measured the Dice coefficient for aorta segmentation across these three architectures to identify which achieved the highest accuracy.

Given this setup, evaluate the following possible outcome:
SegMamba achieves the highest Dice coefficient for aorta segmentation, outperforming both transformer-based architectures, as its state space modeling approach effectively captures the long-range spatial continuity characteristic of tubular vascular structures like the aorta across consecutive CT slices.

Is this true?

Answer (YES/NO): NO